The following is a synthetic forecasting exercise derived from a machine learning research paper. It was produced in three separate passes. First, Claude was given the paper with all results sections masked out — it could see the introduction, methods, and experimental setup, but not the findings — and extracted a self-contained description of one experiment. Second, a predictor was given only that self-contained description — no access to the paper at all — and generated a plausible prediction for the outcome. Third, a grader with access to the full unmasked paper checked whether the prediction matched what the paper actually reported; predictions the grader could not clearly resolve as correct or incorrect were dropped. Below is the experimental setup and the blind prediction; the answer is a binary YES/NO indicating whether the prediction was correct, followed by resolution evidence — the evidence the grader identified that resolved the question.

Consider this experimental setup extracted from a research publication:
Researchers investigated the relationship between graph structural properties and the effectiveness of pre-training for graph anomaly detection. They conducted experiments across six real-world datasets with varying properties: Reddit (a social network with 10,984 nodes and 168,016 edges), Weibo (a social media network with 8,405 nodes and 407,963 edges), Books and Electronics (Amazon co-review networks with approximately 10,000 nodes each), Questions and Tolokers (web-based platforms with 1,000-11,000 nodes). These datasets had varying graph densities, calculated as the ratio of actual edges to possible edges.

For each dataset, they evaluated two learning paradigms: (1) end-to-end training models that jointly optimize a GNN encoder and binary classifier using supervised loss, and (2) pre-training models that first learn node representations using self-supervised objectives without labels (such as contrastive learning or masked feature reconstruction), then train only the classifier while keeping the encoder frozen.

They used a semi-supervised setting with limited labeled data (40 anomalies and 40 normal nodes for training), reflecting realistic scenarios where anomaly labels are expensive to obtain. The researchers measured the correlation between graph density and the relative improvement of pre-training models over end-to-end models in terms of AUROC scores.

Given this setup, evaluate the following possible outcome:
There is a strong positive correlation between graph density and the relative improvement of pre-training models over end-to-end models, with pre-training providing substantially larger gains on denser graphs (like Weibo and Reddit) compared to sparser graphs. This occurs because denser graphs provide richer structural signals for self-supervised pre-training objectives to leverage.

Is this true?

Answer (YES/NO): NO